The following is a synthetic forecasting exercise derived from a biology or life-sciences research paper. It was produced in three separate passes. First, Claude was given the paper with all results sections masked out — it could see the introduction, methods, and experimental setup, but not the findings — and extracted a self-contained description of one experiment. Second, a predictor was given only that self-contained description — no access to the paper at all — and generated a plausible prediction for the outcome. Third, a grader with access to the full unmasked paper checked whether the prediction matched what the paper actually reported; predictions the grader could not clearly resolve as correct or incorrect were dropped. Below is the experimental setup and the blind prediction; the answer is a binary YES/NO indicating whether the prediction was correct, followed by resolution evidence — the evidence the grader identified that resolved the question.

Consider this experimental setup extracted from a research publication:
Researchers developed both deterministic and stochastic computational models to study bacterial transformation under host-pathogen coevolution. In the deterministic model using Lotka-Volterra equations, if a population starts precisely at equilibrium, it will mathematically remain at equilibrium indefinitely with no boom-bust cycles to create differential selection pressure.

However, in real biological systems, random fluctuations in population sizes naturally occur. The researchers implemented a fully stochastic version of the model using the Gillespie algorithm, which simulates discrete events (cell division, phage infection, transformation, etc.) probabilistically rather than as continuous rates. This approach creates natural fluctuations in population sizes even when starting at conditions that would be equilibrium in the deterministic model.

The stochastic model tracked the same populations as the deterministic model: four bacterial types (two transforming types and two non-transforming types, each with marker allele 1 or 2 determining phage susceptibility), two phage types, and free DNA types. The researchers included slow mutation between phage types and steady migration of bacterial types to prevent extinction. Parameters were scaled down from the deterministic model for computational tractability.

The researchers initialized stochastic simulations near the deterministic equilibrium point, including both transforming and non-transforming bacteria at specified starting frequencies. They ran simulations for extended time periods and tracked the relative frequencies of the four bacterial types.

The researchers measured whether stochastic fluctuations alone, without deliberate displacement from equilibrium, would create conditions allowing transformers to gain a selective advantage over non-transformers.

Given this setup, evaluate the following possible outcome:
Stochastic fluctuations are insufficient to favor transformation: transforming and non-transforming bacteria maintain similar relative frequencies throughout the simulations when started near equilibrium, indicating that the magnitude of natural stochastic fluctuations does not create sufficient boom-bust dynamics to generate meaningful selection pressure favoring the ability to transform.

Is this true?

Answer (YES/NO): NO